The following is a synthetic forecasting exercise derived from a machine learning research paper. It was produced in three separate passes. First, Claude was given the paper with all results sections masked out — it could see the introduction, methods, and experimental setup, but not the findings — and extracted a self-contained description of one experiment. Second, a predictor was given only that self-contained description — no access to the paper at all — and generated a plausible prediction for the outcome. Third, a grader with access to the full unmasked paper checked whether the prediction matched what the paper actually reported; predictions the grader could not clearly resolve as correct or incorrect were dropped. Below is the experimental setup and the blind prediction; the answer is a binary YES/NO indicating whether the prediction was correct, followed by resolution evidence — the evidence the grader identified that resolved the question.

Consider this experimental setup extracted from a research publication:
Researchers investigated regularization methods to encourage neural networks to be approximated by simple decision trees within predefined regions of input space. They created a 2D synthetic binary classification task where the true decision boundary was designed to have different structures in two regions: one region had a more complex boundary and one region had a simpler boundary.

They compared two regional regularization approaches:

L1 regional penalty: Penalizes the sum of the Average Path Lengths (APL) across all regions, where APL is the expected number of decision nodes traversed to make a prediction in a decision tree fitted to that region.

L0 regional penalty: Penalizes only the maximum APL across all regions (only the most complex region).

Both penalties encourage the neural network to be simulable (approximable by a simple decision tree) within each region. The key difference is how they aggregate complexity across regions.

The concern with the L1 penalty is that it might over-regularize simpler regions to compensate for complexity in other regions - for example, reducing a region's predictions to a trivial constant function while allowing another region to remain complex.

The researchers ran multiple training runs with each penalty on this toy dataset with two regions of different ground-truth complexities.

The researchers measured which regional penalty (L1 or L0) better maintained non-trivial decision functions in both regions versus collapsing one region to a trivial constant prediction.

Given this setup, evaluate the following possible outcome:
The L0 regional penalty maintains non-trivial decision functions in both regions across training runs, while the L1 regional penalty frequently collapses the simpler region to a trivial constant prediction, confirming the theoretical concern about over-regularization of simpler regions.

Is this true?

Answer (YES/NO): YES